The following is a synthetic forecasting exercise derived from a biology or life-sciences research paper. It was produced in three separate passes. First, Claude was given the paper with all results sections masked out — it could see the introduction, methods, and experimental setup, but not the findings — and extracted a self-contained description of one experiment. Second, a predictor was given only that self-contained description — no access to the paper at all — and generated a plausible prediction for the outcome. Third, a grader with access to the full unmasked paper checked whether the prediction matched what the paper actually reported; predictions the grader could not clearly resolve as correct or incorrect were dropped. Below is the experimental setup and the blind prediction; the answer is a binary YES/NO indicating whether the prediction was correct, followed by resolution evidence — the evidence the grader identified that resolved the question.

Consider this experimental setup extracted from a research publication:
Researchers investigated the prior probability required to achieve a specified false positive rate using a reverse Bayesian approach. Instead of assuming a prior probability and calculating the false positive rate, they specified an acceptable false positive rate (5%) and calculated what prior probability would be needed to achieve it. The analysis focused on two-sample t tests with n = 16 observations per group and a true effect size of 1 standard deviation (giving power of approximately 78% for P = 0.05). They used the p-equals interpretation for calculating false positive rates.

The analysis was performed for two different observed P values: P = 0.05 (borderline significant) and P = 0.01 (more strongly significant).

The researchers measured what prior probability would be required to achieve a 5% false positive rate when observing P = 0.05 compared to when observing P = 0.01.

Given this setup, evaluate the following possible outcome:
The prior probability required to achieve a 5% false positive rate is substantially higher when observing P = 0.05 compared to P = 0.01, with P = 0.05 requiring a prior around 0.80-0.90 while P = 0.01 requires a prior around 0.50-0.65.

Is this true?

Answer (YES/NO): YES